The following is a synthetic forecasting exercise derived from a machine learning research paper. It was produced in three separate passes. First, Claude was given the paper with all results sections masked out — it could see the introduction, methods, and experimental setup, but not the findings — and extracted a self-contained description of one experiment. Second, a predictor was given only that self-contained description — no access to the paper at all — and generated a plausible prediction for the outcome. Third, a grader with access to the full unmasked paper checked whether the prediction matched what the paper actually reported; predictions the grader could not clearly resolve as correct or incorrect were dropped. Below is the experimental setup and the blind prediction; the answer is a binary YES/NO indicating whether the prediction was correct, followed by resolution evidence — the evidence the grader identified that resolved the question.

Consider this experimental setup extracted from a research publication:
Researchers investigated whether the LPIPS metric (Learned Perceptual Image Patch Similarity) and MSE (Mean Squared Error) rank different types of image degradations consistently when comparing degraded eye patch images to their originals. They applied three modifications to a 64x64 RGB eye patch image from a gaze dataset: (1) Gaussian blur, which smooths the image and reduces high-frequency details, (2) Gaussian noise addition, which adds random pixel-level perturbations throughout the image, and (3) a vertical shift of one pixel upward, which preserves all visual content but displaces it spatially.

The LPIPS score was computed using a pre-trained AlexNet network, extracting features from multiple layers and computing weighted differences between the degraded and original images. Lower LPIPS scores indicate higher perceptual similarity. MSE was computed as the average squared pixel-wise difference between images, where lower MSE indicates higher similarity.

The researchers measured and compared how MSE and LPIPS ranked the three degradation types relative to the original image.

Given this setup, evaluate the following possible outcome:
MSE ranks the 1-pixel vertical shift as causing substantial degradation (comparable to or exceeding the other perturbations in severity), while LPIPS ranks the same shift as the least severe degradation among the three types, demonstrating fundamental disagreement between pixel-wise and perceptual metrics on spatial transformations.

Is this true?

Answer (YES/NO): YES